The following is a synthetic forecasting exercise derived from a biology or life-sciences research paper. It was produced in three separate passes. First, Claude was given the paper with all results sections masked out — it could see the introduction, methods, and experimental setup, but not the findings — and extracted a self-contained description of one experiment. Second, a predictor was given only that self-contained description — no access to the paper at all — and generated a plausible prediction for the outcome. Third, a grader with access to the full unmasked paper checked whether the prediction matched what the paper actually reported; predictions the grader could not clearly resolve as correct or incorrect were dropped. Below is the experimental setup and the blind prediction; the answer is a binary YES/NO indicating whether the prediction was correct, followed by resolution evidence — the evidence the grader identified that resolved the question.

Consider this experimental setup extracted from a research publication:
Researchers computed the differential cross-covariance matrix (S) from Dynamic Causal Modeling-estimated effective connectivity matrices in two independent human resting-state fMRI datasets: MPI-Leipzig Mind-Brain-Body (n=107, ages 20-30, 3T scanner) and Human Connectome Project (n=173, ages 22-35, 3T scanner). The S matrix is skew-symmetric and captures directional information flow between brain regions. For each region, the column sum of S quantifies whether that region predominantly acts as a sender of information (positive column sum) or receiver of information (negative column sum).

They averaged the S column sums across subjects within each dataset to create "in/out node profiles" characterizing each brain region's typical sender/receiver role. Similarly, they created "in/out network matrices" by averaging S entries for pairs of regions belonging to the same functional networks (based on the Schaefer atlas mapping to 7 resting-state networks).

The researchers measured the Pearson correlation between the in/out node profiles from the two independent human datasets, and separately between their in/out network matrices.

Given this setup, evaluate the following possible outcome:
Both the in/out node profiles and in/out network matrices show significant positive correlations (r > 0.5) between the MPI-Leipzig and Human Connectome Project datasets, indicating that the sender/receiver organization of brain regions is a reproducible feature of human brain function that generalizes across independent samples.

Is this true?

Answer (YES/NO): YES